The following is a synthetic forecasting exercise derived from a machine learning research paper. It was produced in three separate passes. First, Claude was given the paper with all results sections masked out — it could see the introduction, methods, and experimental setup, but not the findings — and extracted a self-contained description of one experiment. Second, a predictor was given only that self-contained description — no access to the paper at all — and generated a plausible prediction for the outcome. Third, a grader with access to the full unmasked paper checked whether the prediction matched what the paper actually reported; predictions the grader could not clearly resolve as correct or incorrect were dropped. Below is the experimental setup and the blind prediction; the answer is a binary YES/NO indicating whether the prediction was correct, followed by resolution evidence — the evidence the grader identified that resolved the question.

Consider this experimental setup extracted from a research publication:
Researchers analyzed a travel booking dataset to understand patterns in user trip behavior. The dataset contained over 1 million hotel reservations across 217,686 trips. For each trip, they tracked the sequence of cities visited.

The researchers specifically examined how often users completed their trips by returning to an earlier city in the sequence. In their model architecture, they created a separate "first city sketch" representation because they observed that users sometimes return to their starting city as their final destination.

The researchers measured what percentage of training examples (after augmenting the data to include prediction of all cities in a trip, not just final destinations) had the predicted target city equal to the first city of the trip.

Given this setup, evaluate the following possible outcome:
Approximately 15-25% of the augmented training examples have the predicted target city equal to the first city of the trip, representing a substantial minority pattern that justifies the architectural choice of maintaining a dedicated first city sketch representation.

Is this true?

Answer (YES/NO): YES